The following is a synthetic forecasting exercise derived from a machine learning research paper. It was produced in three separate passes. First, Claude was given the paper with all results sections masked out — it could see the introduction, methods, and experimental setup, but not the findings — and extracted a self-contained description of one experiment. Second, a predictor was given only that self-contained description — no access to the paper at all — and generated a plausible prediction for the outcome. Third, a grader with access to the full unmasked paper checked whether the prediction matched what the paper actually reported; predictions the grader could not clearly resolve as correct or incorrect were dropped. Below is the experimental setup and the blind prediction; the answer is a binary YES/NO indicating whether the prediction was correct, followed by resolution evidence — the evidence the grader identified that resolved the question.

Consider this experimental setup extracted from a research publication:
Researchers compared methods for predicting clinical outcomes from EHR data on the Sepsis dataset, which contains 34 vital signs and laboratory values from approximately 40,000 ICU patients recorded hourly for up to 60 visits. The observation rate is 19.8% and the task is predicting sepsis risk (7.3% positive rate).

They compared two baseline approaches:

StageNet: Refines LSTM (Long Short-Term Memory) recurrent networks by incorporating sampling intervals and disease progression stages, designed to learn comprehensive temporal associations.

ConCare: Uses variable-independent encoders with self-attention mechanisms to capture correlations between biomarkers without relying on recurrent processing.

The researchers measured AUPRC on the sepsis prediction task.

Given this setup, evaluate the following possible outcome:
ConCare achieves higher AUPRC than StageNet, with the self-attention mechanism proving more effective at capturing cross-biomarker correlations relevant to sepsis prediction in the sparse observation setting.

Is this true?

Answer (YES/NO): YES